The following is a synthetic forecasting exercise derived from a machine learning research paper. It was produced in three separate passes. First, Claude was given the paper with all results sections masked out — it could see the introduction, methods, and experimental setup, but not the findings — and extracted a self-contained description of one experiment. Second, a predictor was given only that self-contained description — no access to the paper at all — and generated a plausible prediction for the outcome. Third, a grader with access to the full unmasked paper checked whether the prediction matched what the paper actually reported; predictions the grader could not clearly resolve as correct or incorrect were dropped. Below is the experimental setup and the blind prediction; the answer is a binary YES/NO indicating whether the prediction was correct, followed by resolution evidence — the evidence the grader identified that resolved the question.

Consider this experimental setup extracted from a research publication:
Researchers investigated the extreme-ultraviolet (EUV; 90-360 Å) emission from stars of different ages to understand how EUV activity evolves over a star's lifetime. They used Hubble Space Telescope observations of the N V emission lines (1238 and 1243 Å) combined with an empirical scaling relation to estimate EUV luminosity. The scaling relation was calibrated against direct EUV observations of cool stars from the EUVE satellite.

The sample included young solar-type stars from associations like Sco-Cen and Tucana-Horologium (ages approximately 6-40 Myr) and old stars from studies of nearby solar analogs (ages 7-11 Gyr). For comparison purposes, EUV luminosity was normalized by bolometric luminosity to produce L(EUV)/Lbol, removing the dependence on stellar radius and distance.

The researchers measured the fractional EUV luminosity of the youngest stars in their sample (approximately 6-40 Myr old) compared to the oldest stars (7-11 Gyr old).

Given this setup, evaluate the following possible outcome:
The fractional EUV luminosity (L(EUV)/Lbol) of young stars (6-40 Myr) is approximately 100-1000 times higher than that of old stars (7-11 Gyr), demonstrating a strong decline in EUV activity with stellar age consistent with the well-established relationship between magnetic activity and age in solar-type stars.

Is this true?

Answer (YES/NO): YES